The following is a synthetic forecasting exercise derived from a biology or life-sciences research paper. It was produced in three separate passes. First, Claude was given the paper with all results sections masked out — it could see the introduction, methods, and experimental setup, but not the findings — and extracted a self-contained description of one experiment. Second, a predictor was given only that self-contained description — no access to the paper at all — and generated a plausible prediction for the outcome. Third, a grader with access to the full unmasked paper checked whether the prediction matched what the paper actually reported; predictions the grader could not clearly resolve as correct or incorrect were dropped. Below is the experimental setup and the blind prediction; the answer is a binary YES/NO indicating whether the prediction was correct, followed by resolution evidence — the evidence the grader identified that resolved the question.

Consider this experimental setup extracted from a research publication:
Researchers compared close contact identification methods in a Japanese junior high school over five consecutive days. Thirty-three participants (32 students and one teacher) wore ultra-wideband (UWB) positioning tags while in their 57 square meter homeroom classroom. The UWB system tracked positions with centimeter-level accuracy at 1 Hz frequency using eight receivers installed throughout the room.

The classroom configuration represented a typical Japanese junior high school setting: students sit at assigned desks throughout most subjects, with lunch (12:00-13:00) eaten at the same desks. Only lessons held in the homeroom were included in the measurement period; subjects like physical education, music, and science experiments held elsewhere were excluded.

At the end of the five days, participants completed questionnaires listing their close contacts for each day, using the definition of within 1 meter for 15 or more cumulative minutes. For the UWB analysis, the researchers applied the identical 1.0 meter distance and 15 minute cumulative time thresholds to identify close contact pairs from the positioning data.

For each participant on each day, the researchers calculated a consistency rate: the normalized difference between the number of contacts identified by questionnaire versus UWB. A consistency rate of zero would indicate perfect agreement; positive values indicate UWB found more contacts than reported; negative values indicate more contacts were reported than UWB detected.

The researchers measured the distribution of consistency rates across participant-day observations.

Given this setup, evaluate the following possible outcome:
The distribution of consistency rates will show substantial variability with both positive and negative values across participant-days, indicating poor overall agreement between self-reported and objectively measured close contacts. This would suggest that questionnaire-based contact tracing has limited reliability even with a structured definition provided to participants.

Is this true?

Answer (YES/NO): YES